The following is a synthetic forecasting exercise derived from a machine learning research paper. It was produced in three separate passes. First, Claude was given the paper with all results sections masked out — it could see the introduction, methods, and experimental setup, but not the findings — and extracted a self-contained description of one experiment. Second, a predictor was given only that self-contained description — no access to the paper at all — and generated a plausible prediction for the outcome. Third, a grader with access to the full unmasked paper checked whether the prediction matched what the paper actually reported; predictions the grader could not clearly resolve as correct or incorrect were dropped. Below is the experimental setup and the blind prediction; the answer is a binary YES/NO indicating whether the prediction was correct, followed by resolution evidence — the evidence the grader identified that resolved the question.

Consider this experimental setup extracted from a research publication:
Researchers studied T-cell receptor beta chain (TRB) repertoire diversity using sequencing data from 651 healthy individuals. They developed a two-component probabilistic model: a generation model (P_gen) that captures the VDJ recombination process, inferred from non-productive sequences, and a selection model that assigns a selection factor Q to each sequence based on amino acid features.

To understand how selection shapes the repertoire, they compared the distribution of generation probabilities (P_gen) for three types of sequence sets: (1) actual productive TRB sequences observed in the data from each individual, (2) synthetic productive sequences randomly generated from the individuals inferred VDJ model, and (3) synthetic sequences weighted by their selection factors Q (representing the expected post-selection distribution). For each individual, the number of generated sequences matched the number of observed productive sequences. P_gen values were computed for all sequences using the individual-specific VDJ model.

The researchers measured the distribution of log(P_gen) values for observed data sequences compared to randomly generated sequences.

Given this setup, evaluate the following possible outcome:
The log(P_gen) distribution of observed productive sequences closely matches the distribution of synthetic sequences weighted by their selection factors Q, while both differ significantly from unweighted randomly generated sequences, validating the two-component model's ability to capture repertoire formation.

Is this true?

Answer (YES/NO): YES